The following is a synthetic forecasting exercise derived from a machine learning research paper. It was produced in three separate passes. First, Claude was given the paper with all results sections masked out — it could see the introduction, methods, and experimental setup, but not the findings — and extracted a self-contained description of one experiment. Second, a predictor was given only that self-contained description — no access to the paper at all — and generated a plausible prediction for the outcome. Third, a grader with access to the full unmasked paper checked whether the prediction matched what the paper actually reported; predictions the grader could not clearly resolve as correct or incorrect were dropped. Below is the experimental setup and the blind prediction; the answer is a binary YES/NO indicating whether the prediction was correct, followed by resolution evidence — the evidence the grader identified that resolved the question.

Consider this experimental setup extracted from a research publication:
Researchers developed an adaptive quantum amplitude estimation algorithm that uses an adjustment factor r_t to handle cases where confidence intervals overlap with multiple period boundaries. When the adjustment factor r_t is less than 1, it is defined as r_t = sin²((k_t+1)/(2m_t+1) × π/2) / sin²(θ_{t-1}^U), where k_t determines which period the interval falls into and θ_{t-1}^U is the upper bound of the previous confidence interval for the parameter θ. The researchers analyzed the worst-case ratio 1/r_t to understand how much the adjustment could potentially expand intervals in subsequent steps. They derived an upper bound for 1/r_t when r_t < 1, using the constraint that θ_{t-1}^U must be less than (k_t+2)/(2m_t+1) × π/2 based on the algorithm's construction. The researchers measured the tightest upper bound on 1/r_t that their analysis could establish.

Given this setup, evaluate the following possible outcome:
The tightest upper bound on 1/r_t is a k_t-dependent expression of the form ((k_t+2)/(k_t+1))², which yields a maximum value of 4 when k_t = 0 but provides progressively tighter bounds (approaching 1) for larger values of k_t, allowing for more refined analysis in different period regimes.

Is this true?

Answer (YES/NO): NO